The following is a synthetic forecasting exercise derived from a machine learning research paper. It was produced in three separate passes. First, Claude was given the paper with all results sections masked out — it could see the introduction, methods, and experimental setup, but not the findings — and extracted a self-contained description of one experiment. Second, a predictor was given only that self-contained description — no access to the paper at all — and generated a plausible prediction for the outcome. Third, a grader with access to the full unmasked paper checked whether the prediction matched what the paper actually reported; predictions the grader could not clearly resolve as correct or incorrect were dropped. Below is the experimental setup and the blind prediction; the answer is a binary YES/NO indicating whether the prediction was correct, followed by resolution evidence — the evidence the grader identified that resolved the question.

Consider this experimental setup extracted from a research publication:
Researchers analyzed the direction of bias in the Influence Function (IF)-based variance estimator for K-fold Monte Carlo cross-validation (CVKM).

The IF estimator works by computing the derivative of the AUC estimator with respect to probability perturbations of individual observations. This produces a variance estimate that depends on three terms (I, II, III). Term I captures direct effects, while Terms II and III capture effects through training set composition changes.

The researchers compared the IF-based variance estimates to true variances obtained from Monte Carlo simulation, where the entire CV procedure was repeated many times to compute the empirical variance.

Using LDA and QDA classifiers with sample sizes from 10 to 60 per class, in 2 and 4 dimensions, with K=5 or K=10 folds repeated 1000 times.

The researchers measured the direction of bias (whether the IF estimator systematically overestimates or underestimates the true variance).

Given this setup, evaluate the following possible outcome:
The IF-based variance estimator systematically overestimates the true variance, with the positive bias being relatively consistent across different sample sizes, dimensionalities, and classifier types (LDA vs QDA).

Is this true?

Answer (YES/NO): NO